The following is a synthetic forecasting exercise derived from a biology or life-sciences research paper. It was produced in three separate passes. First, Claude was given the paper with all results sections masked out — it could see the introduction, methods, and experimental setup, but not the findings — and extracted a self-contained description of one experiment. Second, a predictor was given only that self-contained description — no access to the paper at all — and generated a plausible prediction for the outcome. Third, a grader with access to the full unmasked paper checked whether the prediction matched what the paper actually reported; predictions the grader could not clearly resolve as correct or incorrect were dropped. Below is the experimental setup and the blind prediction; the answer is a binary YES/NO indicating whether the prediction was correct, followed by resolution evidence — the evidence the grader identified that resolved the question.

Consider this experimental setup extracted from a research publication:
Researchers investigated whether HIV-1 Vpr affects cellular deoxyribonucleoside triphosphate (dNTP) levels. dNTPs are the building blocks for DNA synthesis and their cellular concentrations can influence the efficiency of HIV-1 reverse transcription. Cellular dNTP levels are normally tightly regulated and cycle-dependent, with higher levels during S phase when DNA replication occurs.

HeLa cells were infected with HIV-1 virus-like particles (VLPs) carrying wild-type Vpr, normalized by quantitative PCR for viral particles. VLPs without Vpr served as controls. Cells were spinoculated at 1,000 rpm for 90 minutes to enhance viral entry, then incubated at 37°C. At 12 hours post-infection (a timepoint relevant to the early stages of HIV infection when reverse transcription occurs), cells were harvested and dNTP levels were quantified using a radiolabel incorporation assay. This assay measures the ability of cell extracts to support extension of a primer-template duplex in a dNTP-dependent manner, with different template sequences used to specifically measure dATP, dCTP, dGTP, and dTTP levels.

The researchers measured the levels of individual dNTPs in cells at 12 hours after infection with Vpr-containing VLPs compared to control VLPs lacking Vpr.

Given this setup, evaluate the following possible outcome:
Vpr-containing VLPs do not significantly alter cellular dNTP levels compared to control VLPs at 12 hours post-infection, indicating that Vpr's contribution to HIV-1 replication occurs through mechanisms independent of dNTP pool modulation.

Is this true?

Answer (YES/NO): NO